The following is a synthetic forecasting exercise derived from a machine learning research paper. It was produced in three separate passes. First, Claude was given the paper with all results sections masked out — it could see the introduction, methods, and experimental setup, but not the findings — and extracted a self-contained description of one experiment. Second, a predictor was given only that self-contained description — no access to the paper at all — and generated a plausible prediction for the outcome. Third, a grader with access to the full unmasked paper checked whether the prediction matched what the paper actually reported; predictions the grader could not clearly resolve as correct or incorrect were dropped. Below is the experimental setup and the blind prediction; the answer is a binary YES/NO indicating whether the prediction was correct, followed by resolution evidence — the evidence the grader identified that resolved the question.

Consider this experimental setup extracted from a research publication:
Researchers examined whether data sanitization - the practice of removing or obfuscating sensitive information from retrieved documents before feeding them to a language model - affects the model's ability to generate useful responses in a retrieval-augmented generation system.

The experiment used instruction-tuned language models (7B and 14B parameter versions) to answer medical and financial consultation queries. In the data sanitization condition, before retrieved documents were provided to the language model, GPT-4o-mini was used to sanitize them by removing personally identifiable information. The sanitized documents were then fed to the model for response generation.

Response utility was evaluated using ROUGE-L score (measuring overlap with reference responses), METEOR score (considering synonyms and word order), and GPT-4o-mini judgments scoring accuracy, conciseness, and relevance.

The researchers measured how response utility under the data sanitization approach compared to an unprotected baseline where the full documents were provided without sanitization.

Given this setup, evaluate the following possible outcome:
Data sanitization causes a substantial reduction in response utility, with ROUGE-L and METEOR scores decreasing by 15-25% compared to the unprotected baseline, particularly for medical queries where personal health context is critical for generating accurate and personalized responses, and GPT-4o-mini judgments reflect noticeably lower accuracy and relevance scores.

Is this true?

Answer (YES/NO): NO